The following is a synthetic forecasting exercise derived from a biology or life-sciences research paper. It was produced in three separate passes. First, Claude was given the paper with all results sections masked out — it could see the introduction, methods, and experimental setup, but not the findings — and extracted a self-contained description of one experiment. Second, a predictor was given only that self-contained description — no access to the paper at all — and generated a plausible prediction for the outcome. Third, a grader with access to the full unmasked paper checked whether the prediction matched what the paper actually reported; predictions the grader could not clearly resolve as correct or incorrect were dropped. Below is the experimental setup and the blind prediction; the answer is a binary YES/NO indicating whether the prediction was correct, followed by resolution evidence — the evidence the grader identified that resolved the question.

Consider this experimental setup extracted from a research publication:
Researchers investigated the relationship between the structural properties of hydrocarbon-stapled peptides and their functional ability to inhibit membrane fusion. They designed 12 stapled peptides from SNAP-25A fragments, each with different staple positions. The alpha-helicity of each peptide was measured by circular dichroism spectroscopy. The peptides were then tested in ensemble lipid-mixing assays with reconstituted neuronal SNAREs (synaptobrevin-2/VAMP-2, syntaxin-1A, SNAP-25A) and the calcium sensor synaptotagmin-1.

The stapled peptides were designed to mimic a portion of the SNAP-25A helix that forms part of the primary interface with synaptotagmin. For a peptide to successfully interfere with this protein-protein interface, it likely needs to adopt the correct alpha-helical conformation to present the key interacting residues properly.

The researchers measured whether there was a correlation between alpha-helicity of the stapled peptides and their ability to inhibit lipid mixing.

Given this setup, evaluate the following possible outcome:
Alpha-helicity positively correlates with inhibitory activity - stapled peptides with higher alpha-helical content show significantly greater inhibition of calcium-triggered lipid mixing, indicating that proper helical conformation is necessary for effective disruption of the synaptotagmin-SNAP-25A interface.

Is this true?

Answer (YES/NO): YES